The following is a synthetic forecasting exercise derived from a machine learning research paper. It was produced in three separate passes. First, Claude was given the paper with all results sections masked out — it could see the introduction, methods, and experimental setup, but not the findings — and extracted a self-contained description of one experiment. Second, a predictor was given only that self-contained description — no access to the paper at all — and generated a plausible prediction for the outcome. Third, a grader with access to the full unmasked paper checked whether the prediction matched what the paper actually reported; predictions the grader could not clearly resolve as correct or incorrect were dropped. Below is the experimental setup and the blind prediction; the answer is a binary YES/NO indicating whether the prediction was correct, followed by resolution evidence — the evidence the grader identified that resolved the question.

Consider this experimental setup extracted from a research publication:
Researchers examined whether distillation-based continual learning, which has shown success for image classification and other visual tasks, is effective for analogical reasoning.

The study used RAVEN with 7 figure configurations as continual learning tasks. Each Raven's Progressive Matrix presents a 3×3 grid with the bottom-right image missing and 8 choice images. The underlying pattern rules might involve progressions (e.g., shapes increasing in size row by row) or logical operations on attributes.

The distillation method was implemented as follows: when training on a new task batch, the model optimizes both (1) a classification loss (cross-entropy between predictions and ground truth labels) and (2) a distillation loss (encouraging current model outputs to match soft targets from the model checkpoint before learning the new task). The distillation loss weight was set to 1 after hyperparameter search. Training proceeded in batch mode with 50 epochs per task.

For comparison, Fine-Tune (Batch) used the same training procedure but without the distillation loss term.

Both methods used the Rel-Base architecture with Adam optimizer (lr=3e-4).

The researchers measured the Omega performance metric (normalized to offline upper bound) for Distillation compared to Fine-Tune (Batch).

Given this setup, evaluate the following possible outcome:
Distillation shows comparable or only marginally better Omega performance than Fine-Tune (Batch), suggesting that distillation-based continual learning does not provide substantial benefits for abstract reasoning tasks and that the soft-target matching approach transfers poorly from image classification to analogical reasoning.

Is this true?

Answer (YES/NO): NO